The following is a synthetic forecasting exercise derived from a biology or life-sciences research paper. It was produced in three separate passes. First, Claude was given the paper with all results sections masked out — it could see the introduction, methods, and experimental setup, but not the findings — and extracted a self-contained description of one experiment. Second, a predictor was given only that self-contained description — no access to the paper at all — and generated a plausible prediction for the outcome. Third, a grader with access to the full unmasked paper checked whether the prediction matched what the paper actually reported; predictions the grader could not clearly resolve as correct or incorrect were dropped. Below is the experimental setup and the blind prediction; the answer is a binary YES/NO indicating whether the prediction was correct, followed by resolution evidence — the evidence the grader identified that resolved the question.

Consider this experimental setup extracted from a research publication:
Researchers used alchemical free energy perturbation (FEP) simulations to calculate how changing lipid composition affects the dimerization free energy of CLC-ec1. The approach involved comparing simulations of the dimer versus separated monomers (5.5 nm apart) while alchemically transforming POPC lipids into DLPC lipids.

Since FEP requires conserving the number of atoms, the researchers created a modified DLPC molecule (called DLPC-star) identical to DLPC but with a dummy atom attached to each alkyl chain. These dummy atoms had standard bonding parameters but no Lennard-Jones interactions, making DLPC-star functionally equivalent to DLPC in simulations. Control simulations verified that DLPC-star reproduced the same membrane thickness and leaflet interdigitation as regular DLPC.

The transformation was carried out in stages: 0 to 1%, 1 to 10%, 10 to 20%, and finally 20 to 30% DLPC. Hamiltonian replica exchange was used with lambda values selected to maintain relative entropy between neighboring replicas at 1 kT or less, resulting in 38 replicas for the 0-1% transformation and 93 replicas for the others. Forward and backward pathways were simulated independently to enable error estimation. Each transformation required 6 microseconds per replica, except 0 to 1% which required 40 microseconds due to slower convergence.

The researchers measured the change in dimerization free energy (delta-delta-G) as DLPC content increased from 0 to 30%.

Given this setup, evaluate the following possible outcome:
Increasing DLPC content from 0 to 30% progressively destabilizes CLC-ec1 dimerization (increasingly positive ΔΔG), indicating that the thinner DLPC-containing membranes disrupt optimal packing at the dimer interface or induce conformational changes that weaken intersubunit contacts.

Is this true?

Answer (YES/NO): NO